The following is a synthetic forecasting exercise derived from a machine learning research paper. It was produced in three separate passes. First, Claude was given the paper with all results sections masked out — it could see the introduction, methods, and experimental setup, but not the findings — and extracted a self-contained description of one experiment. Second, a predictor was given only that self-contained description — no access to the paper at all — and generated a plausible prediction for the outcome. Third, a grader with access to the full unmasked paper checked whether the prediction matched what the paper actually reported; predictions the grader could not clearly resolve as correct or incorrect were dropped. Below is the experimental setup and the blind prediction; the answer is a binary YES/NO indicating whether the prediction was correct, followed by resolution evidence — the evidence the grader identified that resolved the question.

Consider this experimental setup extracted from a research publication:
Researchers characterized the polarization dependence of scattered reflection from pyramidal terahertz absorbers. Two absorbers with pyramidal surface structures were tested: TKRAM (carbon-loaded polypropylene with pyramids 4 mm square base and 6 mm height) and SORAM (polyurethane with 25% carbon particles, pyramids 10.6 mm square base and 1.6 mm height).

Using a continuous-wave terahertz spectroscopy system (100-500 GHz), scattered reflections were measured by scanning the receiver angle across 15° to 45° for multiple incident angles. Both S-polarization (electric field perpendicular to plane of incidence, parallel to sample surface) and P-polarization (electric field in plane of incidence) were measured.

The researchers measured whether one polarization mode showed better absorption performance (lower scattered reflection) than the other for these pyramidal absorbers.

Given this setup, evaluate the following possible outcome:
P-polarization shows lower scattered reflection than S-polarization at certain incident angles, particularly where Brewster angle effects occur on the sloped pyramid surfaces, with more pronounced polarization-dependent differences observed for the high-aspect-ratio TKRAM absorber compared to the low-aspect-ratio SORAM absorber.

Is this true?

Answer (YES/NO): NO